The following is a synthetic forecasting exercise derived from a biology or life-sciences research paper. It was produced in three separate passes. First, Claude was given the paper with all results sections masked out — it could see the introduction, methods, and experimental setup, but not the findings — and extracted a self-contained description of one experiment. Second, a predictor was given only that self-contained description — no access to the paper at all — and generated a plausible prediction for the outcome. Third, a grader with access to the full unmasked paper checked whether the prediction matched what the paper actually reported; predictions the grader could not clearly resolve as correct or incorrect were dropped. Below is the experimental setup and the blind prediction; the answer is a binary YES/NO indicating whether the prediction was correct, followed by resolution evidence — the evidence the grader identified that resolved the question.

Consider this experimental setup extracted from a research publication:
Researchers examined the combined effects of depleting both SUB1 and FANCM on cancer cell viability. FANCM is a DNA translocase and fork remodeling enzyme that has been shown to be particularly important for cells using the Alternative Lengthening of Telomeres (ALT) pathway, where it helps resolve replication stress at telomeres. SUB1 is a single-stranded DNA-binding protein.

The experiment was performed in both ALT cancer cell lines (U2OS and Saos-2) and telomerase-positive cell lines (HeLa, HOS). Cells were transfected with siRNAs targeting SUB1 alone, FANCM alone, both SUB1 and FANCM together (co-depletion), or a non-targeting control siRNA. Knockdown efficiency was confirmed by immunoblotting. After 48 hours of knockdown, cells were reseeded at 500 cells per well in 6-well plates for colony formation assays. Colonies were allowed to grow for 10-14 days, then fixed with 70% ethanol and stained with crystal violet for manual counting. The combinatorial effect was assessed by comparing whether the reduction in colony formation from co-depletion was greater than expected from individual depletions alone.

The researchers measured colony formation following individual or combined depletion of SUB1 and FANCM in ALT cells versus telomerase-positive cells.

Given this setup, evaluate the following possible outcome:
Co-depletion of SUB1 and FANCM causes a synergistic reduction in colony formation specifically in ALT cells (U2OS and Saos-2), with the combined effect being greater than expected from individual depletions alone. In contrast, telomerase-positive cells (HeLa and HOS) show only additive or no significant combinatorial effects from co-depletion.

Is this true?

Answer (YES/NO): YES